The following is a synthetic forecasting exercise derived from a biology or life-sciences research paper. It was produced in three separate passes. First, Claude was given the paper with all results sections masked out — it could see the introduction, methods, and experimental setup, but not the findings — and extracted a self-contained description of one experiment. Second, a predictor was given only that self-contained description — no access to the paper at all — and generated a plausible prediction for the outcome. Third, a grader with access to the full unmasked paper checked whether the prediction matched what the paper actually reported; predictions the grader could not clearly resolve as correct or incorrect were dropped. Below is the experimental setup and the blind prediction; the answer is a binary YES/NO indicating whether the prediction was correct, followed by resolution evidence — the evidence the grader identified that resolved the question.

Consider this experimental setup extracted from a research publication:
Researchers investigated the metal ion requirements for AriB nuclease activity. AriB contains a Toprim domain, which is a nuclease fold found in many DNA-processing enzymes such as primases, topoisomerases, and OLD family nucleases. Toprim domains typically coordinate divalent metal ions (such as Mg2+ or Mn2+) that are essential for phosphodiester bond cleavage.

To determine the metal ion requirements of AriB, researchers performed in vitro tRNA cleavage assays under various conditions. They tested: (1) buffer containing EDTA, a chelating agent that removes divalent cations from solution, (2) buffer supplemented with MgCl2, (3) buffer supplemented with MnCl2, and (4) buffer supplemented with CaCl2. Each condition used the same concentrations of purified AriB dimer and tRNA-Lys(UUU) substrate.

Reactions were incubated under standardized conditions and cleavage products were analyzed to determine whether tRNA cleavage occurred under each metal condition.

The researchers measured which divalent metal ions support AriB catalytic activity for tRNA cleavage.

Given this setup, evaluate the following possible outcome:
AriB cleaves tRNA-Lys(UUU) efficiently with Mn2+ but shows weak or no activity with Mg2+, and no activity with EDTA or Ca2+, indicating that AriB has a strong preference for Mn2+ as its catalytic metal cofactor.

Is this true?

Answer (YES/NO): NO